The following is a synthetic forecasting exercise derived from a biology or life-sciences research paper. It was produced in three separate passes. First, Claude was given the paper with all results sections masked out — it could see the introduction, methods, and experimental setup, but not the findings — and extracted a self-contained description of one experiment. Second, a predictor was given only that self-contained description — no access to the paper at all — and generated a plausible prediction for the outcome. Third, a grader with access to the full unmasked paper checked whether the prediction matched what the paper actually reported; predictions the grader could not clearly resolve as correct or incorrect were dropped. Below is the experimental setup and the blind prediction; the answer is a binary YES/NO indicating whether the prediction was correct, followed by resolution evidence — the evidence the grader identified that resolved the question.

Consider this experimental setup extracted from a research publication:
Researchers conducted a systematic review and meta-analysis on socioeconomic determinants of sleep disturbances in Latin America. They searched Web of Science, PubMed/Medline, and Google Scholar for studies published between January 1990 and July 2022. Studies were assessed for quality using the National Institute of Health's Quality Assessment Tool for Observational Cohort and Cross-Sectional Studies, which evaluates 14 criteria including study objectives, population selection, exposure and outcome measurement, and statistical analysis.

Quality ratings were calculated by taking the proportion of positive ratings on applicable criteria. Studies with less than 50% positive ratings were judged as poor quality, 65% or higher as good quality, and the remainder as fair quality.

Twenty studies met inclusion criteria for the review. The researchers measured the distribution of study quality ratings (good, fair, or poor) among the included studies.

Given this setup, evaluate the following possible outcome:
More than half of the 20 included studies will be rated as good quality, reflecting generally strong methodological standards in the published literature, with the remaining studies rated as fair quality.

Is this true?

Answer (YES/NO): NO